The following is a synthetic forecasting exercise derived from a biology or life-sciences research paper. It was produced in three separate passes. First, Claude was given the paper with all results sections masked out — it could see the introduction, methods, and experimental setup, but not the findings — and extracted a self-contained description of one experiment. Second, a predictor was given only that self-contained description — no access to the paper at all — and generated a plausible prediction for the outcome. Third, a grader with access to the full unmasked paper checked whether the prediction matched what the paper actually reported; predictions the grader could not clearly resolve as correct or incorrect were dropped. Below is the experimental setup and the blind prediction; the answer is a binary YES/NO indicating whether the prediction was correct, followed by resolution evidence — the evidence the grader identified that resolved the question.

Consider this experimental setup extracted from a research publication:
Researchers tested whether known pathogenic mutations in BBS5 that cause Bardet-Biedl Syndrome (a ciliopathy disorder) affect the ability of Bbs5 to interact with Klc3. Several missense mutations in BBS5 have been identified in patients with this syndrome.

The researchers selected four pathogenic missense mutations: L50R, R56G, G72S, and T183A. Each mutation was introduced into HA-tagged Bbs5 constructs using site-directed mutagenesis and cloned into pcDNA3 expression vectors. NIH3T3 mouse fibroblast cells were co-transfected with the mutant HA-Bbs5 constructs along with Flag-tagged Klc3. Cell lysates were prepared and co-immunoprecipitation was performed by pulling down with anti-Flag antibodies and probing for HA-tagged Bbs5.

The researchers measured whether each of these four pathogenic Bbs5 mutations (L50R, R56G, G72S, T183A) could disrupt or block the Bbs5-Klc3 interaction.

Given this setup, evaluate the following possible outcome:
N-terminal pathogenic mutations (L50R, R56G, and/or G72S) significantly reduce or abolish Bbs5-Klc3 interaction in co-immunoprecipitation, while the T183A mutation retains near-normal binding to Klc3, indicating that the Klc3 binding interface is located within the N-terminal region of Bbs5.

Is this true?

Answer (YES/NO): NO